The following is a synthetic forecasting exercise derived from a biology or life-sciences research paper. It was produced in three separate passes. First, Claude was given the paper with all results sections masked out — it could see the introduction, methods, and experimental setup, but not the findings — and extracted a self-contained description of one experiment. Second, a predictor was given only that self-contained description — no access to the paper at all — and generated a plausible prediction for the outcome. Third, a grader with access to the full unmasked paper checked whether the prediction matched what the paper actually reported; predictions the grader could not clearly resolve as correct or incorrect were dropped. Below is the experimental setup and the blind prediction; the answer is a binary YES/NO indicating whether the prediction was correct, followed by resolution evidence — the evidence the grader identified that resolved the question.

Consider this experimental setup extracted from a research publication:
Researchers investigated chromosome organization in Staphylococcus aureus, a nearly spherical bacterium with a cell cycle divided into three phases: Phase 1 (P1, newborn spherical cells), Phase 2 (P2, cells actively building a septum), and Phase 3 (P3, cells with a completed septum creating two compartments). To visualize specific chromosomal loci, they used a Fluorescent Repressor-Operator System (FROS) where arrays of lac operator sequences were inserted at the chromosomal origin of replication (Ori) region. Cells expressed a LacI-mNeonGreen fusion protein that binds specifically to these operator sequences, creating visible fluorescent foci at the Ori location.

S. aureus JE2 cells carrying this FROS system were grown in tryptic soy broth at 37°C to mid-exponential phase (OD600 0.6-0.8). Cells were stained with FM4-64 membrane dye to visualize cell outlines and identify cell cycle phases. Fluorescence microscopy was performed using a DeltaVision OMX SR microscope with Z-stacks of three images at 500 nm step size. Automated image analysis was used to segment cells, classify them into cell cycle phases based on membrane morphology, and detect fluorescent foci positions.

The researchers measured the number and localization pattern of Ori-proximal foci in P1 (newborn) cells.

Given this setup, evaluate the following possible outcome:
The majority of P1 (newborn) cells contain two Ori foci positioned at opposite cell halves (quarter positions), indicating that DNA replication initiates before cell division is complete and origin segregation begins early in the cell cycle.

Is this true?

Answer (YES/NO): NO